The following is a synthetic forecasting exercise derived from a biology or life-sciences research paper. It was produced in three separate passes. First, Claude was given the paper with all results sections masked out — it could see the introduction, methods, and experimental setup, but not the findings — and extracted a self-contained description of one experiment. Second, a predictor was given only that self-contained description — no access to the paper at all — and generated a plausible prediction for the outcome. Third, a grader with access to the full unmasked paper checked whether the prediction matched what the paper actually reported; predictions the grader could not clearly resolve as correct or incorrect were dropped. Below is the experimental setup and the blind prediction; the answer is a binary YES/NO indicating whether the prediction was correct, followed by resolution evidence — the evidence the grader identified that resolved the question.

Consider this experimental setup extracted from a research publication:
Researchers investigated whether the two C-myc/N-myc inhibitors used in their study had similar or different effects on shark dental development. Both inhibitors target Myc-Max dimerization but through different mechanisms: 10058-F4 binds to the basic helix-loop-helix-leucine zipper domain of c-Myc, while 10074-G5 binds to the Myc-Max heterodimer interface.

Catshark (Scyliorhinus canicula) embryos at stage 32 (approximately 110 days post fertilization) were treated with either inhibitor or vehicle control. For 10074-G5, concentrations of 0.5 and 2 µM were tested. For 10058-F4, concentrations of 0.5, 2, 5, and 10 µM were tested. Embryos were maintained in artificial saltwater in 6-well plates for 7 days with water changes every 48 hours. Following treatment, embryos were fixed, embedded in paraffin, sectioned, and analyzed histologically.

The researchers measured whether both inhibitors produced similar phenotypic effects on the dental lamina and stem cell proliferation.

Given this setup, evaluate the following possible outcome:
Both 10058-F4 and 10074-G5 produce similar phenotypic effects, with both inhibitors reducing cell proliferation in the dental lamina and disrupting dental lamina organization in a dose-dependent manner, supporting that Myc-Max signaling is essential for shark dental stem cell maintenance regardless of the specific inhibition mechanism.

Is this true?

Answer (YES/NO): NO